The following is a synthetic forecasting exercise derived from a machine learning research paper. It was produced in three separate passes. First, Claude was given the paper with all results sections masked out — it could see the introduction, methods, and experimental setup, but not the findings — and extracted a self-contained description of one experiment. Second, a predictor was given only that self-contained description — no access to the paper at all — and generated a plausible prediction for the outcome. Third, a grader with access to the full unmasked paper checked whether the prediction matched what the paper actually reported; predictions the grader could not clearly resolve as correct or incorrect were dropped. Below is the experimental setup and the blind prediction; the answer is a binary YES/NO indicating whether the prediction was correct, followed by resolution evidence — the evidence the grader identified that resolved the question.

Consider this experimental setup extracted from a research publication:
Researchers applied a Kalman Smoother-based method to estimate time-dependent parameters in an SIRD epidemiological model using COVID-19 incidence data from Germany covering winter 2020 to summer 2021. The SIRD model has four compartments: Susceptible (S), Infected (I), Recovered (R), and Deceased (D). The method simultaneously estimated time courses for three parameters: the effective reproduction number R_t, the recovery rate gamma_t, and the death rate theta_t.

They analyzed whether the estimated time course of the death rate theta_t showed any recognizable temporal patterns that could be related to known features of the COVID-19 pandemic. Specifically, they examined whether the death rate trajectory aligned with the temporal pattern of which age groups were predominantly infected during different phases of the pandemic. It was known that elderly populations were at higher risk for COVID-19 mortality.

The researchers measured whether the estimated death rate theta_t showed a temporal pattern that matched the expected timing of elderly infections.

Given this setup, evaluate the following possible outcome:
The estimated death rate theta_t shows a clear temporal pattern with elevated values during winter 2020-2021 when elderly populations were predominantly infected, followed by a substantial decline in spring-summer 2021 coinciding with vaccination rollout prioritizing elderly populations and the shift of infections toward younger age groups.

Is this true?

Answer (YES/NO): NO